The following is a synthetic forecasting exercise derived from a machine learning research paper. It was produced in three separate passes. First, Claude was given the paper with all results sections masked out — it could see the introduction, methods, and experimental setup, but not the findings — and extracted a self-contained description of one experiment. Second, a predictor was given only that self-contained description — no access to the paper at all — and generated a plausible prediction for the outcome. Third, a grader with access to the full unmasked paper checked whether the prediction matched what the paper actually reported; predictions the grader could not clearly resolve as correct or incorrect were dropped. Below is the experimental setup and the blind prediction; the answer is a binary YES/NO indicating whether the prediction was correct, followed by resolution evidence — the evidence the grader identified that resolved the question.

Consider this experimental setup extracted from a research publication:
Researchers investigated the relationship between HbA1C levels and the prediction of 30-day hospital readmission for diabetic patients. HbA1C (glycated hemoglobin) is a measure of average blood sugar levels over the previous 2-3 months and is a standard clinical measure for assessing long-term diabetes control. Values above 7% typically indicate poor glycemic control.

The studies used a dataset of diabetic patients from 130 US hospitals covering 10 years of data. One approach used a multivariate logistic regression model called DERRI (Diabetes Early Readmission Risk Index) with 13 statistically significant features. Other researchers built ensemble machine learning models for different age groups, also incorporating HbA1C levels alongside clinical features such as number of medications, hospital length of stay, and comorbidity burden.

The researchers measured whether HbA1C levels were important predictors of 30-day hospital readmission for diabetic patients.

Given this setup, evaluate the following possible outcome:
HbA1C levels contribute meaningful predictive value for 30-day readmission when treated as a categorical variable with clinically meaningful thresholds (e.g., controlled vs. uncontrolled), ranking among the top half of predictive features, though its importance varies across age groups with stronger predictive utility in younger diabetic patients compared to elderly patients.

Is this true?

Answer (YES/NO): NO